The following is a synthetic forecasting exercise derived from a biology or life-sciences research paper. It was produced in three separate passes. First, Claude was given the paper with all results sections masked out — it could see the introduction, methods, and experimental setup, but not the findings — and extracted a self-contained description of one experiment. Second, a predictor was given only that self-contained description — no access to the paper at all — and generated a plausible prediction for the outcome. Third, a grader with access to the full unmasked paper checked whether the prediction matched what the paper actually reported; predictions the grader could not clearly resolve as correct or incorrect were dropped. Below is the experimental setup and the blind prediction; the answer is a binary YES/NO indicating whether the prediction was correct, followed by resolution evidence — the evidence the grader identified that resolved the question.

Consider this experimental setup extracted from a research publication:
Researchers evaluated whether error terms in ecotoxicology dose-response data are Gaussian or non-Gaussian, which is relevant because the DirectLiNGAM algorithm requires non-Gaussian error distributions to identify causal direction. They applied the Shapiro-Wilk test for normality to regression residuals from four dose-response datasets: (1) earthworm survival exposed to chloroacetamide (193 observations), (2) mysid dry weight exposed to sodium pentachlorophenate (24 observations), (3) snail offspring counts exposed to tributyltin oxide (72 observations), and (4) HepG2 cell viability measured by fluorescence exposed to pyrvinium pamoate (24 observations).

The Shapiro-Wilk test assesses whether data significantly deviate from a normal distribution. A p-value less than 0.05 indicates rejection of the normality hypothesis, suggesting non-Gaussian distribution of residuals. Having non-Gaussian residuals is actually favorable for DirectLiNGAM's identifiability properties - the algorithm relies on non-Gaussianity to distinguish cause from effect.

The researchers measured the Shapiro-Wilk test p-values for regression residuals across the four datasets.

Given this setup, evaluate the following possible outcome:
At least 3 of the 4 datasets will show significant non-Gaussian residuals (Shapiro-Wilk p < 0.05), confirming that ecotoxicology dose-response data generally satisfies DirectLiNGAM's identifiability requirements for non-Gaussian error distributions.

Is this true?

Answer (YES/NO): YES